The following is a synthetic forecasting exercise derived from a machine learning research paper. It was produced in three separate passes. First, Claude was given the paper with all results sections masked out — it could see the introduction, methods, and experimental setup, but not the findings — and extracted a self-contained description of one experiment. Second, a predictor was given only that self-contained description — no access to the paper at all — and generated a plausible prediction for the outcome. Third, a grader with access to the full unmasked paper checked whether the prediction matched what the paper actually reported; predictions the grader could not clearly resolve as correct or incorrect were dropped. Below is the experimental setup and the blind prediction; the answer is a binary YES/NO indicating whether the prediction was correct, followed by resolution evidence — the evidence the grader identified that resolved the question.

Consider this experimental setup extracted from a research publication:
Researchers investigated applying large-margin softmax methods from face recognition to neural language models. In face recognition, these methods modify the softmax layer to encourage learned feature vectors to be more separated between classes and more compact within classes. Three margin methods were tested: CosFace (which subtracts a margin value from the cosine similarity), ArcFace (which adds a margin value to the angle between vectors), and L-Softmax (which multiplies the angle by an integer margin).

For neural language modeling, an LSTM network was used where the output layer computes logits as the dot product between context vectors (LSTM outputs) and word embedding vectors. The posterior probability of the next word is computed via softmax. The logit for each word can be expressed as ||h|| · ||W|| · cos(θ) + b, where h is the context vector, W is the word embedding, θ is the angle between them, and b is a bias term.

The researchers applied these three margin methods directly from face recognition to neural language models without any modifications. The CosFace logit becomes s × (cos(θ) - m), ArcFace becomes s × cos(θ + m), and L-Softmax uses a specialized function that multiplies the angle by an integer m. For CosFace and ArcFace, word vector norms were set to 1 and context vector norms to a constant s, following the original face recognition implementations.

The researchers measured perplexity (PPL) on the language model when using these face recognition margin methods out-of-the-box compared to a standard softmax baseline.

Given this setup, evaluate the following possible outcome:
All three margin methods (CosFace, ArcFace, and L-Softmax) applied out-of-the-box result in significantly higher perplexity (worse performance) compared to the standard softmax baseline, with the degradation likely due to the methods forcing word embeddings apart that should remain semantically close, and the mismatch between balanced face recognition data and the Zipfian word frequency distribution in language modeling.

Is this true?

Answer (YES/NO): YES